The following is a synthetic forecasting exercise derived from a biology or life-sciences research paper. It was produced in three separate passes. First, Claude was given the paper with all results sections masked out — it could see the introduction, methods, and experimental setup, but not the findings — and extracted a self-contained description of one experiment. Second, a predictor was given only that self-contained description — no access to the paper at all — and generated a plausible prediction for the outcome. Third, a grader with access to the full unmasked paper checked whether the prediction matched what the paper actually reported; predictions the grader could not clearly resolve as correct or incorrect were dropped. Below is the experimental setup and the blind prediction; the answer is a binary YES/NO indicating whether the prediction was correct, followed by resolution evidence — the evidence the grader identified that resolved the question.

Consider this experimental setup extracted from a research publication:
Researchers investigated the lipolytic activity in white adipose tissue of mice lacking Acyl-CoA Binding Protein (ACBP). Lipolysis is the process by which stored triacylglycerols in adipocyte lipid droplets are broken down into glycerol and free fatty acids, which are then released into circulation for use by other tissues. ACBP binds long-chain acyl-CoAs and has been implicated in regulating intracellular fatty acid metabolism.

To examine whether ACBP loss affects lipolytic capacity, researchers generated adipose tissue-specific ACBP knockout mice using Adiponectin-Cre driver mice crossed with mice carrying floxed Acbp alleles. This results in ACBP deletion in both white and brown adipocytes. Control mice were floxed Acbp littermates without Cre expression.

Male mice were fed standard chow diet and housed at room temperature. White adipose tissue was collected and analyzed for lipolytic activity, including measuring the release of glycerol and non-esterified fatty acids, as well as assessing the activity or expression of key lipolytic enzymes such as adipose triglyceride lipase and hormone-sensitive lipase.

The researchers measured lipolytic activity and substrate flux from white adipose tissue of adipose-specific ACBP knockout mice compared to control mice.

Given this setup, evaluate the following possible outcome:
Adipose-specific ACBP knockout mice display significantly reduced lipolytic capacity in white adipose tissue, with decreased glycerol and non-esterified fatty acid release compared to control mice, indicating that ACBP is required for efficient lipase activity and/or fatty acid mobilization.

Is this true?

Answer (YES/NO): NO